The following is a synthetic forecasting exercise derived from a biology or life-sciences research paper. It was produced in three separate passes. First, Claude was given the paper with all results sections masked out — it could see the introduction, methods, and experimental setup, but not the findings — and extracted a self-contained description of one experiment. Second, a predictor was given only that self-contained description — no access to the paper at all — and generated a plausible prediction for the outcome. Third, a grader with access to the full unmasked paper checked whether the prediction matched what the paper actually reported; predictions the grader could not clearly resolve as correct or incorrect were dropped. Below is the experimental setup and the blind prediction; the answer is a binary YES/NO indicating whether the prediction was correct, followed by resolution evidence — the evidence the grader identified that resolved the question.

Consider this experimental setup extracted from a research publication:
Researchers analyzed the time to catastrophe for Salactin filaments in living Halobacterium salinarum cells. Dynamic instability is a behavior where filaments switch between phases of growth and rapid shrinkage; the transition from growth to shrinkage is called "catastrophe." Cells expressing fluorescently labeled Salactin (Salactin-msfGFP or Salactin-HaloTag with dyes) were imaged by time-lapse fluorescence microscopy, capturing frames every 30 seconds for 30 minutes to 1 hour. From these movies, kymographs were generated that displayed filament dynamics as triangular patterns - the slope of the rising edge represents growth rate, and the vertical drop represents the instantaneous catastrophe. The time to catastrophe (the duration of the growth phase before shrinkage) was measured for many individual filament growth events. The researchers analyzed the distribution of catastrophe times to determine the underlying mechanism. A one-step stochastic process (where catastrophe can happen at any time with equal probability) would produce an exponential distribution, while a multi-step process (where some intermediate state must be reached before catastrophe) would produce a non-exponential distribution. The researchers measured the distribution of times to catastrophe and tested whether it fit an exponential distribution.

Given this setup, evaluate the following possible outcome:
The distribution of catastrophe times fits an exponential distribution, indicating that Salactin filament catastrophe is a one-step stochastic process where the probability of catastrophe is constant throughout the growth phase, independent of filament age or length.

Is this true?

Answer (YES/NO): YES